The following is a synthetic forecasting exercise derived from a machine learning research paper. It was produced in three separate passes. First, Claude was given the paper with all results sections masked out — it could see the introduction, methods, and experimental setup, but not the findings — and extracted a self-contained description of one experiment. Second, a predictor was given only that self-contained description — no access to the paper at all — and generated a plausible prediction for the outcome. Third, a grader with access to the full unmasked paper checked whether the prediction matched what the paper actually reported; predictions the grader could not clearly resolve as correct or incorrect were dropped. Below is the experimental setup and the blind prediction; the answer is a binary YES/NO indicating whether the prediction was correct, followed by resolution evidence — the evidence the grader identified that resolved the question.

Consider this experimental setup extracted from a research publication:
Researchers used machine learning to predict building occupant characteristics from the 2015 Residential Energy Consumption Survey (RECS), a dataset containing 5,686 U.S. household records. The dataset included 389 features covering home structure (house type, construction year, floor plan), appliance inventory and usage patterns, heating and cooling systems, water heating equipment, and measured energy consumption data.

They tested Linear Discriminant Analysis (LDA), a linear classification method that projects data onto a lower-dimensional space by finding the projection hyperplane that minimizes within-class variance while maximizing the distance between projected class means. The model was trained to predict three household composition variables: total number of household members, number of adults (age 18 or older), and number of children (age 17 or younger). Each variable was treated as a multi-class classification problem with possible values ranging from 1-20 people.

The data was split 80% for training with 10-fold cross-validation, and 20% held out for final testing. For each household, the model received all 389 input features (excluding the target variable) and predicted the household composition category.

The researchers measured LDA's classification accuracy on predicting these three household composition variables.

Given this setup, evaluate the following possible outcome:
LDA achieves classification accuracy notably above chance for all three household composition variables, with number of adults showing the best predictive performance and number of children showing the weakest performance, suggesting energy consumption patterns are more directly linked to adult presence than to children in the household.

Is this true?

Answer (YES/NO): NO